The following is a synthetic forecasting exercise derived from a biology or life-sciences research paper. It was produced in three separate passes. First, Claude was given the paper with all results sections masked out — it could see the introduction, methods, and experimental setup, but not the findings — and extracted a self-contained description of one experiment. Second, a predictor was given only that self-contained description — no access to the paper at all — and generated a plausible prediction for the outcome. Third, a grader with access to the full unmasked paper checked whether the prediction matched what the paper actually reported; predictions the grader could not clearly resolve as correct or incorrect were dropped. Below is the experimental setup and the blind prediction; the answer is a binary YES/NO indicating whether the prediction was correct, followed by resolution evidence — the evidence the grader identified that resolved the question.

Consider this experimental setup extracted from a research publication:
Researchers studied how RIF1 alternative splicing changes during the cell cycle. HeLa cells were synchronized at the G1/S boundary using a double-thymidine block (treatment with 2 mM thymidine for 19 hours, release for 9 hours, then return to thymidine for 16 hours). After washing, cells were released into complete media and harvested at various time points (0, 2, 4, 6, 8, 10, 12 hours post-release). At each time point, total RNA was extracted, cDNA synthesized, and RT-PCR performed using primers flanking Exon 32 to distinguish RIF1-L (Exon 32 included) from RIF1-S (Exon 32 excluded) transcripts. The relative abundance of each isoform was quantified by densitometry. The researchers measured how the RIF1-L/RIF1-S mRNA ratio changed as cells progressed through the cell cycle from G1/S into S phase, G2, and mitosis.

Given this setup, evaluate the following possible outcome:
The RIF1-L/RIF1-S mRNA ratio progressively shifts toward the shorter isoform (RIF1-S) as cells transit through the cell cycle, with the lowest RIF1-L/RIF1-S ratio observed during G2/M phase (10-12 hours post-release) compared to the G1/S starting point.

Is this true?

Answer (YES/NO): NO